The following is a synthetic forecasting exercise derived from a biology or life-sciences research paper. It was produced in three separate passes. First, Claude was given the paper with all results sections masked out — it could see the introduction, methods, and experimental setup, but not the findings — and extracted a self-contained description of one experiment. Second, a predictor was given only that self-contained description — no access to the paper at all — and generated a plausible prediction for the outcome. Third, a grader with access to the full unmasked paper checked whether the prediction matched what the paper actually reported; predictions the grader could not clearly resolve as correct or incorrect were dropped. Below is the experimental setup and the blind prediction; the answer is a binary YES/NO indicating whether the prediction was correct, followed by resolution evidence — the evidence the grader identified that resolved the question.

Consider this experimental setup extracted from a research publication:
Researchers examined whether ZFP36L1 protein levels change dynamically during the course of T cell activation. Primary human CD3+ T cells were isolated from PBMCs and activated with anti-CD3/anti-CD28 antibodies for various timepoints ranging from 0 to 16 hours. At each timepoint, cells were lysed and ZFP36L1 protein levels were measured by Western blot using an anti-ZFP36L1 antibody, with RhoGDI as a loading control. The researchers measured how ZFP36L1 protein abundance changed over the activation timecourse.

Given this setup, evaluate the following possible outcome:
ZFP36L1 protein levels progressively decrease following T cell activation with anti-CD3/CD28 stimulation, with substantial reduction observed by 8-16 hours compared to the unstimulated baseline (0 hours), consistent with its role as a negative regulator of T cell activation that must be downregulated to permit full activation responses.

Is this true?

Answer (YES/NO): NO